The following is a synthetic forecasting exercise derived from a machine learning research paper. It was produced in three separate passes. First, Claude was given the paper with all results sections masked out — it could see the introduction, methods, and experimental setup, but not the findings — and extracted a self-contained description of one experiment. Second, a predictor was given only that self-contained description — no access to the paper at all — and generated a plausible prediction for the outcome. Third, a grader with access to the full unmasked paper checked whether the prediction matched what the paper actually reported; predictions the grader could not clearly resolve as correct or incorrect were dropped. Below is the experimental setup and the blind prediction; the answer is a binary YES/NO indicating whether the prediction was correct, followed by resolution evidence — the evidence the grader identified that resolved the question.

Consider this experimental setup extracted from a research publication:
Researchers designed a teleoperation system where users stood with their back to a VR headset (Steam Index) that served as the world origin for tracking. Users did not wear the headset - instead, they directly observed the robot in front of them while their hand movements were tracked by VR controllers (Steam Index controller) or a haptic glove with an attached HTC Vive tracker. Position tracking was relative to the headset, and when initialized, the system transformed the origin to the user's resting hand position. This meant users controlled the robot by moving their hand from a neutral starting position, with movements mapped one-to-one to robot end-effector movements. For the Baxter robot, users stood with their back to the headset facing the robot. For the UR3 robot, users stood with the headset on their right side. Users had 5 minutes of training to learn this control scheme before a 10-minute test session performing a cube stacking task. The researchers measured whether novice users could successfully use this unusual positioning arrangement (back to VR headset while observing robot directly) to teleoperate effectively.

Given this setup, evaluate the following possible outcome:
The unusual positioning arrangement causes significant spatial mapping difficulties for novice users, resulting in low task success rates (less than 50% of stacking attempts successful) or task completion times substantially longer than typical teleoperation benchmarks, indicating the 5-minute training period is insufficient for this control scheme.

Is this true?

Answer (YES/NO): NO